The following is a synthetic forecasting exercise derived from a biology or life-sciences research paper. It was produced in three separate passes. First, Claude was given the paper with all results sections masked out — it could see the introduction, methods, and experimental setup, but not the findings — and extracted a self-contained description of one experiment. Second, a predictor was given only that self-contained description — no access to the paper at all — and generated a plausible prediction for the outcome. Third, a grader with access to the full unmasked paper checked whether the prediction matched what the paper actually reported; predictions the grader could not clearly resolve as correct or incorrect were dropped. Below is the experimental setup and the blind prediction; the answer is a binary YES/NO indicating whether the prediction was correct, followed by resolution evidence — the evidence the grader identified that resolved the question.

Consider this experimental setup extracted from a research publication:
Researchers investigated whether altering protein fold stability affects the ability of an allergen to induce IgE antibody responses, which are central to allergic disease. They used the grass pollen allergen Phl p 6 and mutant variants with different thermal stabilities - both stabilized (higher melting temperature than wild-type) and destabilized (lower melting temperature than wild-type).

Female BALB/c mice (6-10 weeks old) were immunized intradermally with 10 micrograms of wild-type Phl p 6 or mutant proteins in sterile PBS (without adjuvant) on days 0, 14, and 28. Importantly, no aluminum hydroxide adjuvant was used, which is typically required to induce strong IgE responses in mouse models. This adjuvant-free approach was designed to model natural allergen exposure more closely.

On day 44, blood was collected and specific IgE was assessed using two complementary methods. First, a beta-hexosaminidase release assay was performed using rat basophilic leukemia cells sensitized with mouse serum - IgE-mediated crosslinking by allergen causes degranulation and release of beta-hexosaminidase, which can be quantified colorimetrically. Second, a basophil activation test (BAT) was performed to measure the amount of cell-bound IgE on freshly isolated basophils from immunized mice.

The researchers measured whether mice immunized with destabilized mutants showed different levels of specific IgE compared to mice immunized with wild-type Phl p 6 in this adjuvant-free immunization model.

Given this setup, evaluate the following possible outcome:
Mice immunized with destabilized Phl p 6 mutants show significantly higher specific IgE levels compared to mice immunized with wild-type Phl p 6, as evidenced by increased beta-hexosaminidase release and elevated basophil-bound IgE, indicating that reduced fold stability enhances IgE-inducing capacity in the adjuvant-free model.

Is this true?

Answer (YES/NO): NO